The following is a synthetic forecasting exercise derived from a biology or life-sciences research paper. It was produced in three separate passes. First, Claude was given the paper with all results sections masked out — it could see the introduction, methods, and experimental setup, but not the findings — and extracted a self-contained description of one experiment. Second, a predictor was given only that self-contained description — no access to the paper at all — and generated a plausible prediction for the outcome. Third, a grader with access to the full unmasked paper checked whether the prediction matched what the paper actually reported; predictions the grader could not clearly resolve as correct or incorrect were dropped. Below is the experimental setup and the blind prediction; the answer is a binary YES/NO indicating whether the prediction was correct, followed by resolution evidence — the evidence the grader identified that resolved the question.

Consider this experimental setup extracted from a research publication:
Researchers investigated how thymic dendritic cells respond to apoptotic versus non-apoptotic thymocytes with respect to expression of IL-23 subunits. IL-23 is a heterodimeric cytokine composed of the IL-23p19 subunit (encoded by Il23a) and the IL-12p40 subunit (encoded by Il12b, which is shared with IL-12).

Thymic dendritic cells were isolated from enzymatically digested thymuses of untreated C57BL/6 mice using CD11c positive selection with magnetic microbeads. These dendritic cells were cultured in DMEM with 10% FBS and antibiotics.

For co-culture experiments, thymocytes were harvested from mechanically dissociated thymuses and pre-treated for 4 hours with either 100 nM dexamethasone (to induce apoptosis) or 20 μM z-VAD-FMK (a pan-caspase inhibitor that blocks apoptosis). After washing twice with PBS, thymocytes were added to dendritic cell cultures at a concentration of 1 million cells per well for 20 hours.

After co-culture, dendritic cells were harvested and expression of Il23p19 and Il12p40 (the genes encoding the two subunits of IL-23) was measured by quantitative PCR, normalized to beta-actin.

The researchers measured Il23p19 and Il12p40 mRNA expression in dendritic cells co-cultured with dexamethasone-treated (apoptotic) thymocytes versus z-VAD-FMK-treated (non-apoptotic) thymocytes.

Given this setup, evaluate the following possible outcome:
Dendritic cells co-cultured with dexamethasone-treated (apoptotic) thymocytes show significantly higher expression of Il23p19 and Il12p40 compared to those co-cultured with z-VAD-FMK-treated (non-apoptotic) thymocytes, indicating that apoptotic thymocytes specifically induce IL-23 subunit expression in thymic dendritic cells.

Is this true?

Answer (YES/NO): NO